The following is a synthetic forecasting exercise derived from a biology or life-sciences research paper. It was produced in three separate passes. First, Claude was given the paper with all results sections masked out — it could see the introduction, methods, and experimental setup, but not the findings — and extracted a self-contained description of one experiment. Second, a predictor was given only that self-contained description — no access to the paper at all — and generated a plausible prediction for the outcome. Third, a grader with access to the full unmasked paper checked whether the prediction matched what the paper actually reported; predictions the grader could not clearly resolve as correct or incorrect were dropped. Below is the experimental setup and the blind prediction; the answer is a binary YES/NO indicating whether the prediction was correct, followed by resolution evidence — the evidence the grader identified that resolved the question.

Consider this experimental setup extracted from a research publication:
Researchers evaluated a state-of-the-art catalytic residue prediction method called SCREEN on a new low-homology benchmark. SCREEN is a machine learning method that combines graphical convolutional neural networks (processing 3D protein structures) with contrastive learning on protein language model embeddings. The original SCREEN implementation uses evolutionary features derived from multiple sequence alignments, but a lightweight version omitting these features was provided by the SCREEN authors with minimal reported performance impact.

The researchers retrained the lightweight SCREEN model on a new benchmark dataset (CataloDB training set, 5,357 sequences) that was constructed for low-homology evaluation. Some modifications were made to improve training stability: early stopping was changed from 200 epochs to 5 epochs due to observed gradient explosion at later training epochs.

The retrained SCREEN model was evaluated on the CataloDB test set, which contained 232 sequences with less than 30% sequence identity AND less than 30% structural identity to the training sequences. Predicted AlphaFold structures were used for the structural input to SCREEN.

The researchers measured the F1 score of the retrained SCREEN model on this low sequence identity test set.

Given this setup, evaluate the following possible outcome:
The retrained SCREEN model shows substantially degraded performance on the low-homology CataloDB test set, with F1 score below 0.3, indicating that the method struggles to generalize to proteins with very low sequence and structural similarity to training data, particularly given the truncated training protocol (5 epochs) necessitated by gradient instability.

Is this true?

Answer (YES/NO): NO